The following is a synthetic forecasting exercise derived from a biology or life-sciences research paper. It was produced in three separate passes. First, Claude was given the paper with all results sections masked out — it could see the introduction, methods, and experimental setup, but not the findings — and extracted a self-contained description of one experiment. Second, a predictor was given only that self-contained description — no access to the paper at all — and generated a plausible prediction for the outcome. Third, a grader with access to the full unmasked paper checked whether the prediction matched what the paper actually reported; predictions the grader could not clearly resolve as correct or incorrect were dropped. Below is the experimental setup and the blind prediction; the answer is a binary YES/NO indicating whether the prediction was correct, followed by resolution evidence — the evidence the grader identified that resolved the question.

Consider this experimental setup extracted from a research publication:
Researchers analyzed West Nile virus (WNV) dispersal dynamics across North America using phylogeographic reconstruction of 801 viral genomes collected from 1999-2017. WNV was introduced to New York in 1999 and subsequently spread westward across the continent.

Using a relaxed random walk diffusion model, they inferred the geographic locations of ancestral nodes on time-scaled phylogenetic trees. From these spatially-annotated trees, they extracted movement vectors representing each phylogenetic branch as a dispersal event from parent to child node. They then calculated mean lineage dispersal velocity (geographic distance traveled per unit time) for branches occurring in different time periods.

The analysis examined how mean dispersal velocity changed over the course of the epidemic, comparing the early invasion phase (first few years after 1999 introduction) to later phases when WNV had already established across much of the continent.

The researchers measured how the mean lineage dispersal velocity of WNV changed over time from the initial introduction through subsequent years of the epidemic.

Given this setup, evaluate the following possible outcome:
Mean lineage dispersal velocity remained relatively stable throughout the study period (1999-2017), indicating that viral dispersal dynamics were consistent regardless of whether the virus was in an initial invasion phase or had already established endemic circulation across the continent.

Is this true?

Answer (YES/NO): NO